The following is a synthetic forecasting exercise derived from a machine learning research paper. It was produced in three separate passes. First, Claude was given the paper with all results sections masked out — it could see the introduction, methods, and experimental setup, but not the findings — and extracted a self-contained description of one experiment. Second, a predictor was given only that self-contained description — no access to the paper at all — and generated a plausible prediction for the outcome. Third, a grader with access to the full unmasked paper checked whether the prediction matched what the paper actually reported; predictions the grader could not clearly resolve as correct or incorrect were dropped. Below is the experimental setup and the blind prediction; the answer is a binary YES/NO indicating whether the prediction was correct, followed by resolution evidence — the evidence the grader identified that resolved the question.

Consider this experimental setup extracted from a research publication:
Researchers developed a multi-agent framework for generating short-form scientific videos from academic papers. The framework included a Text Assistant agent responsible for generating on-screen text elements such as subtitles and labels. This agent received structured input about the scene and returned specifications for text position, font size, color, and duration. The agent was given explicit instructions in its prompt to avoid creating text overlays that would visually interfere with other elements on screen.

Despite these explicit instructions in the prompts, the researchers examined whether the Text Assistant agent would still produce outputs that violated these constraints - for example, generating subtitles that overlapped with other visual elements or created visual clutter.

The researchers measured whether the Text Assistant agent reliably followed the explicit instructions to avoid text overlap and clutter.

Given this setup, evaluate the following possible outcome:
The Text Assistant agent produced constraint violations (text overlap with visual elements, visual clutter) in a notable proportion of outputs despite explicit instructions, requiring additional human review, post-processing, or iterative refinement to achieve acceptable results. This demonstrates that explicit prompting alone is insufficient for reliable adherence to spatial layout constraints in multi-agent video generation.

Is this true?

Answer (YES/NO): YES